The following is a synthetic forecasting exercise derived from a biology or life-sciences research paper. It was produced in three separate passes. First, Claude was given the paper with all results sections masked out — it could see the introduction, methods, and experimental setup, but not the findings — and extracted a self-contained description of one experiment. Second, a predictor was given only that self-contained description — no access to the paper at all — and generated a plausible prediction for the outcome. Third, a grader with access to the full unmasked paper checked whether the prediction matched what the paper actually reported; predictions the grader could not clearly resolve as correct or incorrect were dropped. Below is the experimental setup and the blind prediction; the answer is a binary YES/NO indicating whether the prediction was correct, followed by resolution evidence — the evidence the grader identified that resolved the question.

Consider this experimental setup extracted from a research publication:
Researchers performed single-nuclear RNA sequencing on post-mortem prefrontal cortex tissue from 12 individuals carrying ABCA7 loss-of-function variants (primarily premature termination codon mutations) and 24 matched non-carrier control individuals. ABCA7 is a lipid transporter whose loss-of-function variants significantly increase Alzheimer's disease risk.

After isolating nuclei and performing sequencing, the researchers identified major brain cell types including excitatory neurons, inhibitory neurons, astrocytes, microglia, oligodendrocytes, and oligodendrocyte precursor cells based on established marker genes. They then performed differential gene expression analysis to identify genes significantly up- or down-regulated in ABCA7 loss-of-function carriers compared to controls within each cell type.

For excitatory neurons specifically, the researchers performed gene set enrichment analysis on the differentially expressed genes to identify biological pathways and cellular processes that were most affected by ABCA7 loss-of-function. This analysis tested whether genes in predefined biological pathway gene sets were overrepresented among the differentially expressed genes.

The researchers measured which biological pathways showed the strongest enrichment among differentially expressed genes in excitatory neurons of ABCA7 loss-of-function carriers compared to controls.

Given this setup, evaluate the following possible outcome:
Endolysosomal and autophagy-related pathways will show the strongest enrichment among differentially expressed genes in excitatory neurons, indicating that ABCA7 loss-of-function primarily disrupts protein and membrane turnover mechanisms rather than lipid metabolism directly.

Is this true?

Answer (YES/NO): NO